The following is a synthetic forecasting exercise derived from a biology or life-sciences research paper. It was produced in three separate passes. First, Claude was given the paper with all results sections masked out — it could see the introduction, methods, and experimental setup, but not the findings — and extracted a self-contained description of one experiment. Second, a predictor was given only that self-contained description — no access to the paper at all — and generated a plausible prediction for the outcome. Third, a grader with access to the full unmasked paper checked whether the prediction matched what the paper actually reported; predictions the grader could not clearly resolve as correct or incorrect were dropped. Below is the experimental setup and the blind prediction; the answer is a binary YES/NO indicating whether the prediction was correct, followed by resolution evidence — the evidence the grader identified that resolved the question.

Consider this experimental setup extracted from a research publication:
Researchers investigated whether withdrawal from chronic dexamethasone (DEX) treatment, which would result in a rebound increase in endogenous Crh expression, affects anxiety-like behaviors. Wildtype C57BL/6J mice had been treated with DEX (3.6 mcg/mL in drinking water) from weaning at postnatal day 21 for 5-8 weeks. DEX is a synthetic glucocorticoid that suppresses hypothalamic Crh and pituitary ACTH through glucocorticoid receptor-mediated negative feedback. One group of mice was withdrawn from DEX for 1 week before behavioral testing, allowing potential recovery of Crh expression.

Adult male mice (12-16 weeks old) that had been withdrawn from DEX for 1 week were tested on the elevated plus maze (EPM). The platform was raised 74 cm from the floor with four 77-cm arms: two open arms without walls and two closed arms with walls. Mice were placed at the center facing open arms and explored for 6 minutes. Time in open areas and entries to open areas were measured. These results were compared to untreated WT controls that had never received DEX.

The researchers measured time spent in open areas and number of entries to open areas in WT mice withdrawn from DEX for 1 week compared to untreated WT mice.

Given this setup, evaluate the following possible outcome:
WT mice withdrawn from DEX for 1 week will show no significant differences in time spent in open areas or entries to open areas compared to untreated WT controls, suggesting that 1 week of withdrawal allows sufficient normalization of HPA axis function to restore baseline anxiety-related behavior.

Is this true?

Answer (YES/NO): YES